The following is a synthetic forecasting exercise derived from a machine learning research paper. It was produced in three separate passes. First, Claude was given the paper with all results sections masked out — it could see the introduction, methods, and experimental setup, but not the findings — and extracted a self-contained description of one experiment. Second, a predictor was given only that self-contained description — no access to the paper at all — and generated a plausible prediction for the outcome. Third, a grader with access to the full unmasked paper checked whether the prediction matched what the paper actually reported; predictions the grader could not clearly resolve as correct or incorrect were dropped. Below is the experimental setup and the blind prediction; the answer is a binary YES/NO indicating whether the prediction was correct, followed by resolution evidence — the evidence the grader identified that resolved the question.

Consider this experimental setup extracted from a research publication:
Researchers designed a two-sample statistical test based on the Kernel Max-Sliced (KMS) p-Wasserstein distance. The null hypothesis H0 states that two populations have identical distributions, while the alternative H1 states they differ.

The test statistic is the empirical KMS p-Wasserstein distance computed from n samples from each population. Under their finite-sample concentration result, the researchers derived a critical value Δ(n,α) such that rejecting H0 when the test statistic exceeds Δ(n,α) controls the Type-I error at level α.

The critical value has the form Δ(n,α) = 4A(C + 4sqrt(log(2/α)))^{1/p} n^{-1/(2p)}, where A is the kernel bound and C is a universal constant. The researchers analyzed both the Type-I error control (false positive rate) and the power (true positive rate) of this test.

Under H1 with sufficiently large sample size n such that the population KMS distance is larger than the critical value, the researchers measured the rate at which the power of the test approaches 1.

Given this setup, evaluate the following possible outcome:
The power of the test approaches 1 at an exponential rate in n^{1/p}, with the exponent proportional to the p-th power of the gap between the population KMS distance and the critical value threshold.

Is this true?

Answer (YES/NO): NO